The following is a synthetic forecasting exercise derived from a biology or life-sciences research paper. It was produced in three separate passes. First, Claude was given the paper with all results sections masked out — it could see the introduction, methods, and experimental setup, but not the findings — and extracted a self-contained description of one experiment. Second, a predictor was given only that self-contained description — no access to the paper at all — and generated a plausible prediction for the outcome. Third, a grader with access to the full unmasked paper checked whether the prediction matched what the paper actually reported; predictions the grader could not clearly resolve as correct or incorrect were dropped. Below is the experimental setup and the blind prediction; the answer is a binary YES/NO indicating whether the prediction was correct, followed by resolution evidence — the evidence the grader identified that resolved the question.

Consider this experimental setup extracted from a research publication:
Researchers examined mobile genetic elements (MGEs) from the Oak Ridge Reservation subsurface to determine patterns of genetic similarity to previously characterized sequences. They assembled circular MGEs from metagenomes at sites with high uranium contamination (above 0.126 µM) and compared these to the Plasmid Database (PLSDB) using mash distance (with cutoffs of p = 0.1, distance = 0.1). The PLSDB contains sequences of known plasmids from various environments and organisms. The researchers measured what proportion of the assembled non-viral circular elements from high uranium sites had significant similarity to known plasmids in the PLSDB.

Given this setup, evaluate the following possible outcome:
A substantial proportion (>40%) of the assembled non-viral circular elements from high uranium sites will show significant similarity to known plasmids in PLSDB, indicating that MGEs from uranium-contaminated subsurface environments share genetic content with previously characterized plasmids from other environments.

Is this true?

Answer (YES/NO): NO